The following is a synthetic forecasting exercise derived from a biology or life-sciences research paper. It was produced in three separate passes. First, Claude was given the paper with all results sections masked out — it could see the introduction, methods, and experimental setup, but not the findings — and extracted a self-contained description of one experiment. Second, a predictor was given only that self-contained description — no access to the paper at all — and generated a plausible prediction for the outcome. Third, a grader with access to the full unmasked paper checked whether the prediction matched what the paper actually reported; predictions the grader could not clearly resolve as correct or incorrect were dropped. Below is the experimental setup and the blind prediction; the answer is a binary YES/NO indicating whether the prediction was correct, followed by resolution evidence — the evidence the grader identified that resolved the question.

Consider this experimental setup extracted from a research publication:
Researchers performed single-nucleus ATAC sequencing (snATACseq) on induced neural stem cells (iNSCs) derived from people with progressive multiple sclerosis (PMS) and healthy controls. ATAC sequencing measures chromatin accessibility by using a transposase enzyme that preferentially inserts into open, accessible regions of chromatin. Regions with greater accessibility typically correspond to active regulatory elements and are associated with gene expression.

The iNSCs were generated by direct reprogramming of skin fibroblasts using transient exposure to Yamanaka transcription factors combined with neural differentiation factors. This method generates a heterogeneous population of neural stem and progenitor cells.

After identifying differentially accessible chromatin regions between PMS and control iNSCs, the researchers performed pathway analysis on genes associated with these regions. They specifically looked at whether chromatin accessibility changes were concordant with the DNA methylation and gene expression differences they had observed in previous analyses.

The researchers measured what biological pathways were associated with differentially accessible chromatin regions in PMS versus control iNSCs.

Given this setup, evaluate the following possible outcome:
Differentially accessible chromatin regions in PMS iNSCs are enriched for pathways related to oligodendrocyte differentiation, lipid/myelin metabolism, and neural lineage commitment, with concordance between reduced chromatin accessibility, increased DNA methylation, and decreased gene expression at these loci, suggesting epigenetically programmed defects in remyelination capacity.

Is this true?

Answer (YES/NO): NO